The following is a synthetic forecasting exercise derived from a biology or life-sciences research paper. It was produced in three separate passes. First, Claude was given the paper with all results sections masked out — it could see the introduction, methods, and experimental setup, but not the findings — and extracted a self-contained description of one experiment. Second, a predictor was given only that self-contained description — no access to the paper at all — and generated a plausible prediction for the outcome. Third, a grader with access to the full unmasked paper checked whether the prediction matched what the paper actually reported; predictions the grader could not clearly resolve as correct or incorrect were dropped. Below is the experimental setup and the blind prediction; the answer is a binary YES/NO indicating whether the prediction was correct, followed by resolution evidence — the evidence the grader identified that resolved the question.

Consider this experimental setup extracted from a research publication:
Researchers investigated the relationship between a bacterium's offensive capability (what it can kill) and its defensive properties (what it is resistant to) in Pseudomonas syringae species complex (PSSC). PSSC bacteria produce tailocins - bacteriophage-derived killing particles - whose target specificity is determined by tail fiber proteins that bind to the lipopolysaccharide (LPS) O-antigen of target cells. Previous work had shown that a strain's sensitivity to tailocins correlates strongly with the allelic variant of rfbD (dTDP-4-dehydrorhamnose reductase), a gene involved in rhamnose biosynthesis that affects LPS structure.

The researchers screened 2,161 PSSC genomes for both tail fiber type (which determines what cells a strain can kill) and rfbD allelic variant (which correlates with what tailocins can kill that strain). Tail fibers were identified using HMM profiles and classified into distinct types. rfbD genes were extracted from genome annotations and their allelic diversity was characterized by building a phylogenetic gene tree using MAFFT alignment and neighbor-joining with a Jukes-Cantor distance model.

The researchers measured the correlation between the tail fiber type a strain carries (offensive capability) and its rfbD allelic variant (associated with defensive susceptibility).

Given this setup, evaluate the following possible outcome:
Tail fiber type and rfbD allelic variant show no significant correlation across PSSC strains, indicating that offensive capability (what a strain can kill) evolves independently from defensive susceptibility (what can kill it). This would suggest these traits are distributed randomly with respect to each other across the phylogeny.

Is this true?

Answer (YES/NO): NO